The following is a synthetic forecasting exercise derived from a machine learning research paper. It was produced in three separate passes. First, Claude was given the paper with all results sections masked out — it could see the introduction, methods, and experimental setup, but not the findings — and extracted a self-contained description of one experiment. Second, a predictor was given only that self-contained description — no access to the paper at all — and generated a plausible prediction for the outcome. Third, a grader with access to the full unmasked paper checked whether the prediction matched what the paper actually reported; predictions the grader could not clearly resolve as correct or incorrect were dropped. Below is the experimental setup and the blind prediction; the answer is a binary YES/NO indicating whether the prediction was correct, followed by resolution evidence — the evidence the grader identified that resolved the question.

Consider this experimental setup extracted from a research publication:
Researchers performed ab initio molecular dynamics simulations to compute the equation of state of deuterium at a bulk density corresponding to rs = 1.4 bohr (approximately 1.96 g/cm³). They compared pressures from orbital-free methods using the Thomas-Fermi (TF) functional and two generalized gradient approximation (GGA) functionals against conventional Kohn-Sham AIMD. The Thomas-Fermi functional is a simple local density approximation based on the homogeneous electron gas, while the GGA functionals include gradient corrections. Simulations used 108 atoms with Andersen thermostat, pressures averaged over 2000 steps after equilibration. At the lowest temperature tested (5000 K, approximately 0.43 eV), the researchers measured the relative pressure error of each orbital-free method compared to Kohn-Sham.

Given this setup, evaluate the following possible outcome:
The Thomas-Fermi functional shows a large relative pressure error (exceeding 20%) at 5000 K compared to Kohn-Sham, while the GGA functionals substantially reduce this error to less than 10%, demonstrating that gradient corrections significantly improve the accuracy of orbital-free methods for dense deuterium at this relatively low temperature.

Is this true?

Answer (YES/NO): NO